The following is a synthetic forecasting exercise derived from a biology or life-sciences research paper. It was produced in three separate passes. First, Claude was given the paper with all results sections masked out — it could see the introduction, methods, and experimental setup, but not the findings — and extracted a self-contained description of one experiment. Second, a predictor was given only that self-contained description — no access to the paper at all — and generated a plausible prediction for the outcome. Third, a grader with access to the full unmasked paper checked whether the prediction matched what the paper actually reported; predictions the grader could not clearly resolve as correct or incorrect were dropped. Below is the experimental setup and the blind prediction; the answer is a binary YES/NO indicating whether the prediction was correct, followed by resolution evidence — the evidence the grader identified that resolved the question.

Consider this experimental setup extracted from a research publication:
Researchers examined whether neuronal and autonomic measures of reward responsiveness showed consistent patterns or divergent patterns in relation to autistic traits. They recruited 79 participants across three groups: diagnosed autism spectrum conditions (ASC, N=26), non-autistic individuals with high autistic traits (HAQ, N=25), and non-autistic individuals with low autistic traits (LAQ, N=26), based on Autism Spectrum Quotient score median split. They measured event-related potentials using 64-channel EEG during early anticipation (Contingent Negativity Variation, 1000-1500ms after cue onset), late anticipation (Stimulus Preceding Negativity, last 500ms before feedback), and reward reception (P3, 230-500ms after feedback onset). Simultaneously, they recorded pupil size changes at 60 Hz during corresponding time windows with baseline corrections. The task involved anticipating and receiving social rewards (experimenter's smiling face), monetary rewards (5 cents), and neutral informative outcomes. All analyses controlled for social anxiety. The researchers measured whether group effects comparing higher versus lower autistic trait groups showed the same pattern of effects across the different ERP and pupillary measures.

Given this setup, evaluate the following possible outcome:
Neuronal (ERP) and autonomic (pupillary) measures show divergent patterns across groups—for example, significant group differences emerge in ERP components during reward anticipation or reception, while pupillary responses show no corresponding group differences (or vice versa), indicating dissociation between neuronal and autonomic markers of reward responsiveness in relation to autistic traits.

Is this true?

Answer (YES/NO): YES